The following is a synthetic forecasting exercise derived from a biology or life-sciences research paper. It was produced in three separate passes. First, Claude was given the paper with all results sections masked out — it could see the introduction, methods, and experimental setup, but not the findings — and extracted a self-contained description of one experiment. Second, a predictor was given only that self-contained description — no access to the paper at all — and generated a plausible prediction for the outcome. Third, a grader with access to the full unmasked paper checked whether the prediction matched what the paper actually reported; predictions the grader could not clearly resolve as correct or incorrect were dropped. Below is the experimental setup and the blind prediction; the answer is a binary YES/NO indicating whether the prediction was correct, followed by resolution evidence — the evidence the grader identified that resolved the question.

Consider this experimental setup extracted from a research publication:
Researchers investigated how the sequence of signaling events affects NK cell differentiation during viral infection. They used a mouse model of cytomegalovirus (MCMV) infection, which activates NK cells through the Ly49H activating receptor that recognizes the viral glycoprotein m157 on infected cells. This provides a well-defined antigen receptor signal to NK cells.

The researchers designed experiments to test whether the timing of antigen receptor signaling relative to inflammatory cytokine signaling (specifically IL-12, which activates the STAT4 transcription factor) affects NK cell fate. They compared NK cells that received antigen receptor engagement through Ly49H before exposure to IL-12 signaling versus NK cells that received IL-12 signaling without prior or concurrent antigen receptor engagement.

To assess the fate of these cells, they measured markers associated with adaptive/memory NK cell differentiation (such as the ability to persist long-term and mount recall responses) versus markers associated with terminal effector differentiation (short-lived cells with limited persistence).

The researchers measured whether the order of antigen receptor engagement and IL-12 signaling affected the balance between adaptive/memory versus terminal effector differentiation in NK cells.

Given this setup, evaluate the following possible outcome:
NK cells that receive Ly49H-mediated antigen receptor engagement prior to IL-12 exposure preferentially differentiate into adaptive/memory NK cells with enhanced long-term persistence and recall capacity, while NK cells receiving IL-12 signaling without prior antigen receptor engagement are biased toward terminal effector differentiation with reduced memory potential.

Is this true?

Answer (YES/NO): YES